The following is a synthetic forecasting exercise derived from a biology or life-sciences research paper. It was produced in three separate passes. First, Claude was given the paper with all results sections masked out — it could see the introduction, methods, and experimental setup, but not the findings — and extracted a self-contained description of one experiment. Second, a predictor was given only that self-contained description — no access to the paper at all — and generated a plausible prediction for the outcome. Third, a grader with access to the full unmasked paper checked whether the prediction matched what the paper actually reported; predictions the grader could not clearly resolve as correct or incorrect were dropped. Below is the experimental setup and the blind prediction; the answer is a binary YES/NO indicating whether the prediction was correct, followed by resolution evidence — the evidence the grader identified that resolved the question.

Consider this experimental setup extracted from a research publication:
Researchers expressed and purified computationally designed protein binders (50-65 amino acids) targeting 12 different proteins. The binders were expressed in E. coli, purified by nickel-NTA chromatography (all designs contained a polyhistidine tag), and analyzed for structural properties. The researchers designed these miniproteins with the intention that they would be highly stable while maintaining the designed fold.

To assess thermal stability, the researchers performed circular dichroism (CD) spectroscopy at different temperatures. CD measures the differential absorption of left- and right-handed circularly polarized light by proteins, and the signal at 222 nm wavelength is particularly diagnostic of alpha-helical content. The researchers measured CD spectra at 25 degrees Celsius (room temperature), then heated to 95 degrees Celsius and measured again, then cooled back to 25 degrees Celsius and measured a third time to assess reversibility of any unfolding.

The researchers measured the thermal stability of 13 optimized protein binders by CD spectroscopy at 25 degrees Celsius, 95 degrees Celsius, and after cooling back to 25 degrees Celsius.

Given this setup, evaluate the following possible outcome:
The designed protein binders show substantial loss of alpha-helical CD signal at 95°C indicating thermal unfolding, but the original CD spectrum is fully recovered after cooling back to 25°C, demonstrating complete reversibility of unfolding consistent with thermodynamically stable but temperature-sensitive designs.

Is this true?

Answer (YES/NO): NO